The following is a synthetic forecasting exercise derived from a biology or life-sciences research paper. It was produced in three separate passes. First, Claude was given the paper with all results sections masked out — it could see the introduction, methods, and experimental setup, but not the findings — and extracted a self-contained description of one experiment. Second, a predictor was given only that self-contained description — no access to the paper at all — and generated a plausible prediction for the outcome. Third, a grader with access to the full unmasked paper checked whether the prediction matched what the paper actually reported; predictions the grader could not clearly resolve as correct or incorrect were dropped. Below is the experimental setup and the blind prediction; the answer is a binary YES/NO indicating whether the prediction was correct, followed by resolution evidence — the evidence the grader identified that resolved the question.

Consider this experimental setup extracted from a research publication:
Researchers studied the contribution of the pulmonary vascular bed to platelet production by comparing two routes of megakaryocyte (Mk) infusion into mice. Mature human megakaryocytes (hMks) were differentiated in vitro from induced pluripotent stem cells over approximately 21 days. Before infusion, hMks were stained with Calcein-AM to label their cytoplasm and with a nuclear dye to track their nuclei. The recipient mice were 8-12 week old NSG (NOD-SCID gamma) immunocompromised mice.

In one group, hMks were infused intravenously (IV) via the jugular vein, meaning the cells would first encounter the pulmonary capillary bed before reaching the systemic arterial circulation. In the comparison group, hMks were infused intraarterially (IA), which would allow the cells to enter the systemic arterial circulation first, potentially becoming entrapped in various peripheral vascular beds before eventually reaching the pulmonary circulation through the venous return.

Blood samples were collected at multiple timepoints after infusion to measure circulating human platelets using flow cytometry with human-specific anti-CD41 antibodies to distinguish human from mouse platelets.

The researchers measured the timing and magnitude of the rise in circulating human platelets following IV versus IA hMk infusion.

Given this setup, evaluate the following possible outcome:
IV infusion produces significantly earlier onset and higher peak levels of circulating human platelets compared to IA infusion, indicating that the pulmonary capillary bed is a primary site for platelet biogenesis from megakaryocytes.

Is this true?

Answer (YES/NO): YES